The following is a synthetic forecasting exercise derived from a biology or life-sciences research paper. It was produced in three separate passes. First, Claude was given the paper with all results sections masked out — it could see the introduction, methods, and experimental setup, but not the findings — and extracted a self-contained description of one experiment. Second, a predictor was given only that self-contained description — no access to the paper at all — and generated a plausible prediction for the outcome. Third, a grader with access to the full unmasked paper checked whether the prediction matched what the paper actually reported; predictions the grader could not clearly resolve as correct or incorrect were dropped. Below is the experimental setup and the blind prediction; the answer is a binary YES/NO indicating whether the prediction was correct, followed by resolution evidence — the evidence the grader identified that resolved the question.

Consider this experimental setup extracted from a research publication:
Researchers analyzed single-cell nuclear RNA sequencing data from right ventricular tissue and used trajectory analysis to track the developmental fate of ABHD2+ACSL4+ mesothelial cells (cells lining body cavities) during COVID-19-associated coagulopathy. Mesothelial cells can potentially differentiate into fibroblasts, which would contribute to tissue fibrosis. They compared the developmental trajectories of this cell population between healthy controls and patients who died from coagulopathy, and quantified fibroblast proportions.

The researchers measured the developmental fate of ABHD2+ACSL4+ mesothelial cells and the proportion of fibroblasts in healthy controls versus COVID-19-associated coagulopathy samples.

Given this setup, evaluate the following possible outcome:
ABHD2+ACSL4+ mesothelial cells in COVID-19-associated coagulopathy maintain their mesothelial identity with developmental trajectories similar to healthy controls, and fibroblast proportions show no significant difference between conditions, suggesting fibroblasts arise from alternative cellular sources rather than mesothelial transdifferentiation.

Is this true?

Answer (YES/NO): NO